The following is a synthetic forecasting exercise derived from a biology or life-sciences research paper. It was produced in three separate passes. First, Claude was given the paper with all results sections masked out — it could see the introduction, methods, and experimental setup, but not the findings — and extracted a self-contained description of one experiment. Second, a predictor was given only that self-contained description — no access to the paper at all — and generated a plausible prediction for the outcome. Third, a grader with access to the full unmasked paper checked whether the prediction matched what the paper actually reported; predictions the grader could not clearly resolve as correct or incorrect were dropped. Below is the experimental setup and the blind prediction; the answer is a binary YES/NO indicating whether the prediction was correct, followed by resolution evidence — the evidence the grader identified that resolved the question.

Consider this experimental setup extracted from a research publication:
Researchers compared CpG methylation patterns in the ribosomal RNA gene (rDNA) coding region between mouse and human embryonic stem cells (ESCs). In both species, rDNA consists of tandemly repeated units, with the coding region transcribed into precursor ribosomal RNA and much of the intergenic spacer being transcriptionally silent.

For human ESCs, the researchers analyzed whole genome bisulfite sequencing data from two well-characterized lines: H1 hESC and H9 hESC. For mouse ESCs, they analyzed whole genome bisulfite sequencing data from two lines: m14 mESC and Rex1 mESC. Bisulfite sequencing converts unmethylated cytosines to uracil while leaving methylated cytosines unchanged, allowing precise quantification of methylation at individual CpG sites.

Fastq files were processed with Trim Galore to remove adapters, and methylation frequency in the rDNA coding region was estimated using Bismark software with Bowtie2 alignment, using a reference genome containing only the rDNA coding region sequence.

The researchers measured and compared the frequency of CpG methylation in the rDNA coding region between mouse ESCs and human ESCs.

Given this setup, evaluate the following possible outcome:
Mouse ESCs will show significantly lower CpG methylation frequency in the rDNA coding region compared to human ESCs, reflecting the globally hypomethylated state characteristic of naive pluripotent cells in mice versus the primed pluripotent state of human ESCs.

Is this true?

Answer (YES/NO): YES